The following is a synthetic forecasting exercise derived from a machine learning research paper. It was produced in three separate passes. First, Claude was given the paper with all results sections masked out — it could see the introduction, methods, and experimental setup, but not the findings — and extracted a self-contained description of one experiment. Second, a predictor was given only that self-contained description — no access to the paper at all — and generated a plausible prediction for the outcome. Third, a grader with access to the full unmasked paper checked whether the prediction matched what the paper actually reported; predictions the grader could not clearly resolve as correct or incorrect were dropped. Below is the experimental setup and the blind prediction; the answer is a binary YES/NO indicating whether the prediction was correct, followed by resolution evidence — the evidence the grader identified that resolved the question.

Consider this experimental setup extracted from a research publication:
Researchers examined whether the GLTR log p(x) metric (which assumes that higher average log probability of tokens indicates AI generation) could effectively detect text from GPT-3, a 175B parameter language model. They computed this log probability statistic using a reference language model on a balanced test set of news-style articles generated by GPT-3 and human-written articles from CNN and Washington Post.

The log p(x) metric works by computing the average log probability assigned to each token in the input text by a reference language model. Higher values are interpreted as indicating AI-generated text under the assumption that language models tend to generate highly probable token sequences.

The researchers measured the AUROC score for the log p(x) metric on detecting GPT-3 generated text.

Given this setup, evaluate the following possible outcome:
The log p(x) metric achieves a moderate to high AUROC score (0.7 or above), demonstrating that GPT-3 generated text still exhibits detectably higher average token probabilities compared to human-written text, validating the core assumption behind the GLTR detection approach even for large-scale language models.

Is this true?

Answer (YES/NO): NO